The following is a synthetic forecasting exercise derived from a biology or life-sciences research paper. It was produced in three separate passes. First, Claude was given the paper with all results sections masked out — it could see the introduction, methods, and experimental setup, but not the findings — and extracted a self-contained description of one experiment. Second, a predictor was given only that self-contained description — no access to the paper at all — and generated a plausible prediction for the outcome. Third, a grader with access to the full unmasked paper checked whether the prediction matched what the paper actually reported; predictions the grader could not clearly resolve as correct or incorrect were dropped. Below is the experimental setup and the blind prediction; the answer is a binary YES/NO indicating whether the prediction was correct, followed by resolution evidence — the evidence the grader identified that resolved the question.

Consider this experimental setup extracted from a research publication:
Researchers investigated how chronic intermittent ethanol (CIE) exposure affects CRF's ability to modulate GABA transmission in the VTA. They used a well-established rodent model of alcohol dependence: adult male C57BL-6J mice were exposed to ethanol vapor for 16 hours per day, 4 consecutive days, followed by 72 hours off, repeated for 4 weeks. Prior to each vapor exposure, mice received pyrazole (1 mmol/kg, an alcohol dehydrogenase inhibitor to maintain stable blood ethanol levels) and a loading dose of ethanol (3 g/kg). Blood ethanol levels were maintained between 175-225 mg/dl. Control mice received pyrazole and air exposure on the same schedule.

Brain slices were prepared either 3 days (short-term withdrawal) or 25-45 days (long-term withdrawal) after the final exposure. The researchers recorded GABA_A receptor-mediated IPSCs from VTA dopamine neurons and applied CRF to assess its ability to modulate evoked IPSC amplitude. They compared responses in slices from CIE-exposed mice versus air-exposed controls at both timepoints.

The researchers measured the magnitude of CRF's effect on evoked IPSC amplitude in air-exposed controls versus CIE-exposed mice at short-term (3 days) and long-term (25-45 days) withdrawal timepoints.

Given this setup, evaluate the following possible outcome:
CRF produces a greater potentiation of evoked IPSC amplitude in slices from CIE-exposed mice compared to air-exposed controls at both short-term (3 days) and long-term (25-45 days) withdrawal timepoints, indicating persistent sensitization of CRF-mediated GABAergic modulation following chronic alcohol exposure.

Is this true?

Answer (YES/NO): NO